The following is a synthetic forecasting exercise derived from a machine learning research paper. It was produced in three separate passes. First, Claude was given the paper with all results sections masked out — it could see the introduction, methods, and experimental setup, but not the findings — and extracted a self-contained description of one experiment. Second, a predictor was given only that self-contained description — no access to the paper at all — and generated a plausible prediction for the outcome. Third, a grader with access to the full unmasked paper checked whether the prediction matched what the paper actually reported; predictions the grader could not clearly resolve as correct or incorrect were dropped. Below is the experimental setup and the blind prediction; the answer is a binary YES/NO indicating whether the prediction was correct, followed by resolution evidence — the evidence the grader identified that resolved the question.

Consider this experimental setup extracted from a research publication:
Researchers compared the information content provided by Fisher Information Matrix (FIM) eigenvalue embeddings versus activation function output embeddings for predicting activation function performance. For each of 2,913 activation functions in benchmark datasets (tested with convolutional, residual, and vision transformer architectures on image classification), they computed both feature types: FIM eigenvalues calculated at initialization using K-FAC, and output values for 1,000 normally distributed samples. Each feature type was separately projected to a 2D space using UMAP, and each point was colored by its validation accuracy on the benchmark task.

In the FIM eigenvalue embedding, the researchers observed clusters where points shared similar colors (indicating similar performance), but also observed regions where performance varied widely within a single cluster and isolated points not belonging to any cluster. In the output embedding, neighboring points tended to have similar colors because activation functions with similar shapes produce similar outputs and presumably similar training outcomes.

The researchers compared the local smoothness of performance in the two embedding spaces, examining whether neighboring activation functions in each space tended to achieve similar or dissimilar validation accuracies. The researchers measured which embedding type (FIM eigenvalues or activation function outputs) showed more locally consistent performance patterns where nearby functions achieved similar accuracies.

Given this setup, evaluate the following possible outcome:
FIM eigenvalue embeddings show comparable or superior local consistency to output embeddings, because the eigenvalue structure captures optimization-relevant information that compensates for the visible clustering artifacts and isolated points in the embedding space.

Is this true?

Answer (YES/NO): NO